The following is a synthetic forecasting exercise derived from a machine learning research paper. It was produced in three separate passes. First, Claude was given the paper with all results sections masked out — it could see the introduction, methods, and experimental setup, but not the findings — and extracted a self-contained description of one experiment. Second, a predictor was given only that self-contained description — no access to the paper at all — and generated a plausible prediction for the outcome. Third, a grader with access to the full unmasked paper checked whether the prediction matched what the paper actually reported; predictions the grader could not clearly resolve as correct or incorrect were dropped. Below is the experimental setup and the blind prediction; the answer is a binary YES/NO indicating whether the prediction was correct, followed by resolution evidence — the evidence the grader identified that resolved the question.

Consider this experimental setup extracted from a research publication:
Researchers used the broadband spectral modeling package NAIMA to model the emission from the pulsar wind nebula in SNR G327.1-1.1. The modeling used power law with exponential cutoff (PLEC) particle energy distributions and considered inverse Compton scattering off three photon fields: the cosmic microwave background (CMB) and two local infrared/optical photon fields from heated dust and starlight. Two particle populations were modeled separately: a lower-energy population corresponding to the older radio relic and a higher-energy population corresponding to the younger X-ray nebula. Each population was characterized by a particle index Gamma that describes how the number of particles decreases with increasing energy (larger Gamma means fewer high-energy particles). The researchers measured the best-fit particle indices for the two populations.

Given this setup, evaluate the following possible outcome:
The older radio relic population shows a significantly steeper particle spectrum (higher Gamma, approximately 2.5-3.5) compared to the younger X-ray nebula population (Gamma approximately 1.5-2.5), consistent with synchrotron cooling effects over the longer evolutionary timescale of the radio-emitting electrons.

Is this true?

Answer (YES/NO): NO